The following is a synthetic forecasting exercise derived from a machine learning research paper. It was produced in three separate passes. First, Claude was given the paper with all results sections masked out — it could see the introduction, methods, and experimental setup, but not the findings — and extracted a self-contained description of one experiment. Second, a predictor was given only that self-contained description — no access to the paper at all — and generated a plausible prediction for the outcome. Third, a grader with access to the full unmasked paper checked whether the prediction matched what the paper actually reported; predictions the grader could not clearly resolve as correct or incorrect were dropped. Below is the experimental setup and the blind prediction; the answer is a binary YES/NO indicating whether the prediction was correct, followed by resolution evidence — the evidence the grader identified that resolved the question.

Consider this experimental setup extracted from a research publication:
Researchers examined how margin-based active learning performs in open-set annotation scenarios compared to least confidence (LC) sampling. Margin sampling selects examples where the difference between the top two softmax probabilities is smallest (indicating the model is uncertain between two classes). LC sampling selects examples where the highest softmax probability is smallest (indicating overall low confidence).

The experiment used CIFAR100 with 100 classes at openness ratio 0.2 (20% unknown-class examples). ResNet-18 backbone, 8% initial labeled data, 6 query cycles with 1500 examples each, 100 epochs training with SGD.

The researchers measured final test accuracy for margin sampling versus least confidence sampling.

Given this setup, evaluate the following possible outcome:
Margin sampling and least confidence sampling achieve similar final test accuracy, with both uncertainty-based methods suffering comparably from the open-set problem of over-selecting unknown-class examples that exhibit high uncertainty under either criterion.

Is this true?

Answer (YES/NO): NO